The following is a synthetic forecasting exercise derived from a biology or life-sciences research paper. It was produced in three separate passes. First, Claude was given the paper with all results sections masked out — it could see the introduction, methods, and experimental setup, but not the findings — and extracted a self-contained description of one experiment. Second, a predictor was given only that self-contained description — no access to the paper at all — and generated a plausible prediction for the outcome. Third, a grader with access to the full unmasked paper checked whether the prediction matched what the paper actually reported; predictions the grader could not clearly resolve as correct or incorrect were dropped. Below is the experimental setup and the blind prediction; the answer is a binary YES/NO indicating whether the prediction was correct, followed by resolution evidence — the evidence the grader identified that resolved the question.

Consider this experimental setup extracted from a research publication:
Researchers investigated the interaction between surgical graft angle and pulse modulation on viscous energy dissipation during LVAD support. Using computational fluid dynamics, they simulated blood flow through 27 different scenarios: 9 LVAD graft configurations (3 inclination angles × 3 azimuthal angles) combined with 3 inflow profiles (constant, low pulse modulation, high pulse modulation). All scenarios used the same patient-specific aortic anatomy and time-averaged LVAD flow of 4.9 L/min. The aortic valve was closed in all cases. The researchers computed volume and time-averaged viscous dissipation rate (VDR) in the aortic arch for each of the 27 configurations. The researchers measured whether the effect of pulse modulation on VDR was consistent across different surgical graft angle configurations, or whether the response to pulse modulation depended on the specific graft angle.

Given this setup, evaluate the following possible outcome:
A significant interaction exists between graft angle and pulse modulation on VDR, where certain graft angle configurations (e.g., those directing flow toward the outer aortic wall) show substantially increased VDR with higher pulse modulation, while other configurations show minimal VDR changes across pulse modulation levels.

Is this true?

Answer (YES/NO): NO